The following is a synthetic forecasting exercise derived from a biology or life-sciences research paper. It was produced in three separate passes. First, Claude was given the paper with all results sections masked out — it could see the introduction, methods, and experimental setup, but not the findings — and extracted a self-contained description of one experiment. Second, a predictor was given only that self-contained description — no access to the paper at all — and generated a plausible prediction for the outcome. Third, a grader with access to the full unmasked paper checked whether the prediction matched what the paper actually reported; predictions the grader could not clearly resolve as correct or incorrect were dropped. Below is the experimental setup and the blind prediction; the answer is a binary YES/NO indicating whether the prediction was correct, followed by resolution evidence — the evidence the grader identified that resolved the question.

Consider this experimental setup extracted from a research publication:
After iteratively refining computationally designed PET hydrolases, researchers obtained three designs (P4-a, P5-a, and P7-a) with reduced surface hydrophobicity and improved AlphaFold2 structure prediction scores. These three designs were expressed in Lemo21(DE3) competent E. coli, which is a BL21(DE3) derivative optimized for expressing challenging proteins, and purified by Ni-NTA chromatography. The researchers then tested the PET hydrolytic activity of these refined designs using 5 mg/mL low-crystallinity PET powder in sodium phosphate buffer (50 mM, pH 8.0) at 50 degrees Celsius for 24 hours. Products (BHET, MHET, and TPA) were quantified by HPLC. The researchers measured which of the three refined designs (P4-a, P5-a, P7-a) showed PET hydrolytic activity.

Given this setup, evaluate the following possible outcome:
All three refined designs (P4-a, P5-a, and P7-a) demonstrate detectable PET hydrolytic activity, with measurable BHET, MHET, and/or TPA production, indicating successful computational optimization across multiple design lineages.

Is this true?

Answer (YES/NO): NO